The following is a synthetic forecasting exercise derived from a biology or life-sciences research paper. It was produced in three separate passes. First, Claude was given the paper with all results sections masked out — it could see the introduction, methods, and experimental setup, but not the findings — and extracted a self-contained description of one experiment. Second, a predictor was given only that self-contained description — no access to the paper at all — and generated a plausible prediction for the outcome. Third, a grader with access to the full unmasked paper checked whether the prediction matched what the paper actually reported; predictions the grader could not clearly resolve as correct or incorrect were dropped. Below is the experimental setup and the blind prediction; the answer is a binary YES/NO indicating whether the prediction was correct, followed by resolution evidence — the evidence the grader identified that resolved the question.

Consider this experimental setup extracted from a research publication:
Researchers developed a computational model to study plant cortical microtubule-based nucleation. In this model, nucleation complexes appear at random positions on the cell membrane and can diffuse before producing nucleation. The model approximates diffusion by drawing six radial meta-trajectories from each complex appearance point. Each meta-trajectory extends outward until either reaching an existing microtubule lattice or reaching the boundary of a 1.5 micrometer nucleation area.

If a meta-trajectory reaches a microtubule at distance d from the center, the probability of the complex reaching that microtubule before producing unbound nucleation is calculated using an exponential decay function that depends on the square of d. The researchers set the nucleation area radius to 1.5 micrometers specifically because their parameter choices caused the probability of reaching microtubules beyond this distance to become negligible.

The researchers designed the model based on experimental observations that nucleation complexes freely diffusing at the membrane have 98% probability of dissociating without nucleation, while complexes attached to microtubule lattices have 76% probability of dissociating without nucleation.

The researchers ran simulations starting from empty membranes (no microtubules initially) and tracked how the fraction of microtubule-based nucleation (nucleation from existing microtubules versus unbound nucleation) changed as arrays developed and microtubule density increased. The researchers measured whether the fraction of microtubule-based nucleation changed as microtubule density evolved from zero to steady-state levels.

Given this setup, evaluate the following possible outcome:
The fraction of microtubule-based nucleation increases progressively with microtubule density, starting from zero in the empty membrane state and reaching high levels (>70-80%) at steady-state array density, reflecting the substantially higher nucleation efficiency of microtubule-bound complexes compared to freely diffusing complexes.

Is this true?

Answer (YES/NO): YES